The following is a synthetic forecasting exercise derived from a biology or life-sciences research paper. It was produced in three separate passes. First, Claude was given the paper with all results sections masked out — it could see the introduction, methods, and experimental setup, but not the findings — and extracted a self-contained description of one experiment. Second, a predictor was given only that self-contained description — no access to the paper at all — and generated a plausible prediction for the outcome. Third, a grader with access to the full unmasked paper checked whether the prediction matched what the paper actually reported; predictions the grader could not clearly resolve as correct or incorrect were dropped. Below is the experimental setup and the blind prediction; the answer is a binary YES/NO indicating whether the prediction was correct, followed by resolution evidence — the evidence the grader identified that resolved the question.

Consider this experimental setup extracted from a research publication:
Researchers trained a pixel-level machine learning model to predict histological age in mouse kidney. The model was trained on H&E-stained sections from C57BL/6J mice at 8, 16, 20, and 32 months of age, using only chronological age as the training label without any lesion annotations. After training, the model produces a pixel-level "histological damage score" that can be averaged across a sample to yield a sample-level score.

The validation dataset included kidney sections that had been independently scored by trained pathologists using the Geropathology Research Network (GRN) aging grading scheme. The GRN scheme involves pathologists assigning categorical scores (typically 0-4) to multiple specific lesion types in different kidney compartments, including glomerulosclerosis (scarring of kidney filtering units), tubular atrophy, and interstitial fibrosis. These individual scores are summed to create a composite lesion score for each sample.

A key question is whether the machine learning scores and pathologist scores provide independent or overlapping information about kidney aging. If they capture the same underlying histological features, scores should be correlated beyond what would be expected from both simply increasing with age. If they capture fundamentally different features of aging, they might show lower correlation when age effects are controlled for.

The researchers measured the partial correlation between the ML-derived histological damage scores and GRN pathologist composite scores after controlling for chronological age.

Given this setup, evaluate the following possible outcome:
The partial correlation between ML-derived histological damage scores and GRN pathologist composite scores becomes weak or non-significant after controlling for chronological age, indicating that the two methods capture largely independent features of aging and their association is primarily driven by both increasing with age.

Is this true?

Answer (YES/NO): YES